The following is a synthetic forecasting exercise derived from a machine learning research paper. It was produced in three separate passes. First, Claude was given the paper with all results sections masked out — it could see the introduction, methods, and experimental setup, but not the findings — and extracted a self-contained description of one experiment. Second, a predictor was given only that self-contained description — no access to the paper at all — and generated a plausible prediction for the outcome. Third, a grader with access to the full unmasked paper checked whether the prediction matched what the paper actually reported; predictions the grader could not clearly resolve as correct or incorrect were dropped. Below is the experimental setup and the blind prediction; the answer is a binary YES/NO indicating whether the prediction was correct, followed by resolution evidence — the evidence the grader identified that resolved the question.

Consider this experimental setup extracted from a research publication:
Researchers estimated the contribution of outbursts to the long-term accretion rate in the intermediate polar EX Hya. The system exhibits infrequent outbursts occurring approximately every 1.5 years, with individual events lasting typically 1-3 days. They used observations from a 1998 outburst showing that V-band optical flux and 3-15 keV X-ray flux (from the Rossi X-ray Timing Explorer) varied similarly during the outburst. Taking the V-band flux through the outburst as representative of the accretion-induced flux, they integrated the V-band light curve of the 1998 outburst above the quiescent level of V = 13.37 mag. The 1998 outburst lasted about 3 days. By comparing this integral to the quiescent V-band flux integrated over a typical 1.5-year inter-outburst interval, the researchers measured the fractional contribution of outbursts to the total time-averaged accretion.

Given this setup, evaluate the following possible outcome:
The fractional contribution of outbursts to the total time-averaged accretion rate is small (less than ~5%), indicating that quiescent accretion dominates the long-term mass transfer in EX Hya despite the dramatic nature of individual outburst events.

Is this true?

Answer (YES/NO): YES